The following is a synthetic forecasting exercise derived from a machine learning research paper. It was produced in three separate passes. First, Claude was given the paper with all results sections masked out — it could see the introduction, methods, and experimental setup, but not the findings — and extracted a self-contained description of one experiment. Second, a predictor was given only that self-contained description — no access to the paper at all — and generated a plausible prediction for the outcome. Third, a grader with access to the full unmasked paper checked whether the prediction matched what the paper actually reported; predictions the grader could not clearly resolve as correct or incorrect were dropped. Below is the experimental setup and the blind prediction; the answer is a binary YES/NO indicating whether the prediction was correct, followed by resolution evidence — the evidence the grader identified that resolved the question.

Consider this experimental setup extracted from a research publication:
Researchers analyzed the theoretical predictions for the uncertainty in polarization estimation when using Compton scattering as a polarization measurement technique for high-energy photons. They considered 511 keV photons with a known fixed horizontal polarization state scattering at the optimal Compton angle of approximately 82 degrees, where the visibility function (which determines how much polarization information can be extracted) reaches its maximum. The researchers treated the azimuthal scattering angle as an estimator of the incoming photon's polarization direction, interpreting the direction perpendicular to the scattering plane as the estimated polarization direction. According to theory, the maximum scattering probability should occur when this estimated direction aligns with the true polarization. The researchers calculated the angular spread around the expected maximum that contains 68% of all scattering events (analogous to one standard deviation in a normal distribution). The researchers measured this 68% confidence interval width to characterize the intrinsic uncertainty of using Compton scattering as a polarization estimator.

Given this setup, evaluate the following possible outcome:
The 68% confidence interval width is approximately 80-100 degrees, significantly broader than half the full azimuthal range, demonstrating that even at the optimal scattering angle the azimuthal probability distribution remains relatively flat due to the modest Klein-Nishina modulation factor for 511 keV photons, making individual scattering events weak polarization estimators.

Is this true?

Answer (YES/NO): YES